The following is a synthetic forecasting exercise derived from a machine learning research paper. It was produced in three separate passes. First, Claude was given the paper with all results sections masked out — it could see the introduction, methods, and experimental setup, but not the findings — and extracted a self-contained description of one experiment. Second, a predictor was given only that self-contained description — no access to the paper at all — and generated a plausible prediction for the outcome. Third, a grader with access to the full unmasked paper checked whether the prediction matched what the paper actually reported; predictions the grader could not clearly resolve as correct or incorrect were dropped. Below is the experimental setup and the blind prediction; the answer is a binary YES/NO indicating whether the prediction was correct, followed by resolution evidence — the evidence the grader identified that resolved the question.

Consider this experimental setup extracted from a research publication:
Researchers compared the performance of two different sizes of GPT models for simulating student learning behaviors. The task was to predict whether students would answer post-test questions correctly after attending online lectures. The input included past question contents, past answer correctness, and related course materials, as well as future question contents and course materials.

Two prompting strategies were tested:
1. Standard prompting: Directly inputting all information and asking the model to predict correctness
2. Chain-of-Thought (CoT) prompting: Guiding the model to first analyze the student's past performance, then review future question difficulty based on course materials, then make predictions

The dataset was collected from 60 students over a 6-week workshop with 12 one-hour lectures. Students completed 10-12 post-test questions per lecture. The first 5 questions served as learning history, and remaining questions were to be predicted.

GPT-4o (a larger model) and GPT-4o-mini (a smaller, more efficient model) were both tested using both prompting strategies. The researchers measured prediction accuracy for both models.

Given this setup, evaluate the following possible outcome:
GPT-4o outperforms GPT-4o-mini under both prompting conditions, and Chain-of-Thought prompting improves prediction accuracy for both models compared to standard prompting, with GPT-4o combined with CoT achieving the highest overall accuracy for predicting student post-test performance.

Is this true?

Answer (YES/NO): YES